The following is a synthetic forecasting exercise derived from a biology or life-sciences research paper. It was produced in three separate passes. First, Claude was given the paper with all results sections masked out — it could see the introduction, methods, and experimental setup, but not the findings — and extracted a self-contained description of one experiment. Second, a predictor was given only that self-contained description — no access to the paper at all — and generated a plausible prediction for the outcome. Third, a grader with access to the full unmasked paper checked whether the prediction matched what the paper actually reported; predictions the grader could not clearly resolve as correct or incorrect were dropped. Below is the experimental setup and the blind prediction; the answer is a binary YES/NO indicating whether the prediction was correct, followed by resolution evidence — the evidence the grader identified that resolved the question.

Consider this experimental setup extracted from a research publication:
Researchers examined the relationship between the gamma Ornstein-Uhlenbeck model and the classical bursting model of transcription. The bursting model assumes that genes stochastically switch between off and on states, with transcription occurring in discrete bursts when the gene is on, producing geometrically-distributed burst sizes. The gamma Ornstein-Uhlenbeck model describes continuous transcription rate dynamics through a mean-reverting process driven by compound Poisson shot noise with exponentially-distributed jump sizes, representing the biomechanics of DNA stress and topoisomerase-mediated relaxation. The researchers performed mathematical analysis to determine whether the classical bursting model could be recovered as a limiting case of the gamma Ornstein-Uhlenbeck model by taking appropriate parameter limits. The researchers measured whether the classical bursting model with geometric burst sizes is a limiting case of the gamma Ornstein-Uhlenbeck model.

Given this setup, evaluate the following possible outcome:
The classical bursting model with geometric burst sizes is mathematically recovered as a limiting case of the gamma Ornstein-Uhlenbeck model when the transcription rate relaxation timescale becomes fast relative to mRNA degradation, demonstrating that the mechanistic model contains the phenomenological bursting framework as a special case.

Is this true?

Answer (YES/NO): NO